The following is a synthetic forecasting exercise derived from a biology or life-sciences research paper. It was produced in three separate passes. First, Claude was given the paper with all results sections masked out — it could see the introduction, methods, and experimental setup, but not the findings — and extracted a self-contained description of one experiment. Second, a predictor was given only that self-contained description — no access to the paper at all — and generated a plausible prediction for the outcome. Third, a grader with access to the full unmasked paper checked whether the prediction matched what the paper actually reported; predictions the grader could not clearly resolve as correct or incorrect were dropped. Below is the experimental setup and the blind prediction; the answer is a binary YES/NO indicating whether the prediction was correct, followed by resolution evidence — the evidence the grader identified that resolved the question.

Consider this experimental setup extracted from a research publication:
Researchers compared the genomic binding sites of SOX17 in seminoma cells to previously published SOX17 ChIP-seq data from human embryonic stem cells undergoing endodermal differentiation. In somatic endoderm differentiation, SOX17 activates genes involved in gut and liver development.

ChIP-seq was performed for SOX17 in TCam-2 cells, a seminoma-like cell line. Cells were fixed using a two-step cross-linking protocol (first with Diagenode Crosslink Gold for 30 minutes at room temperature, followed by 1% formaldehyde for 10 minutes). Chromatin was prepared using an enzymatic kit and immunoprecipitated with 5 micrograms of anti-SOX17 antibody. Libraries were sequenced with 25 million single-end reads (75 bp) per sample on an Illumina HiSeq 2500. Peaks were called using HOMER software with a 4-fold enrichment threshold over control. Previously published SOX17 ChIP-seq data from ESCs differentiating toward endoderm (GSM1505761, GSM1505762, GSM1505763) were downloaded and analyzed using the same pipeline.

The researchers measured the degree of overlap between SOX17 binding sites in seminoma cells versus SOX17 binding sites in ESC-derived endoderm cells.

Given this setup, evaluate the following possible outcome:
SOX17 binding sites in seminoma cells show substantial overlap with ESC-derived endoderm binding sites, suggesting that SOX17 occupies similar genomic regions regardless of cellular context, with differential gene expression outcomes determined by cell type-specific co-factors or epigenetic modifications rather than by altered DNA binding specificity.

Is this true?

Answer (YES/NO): NO